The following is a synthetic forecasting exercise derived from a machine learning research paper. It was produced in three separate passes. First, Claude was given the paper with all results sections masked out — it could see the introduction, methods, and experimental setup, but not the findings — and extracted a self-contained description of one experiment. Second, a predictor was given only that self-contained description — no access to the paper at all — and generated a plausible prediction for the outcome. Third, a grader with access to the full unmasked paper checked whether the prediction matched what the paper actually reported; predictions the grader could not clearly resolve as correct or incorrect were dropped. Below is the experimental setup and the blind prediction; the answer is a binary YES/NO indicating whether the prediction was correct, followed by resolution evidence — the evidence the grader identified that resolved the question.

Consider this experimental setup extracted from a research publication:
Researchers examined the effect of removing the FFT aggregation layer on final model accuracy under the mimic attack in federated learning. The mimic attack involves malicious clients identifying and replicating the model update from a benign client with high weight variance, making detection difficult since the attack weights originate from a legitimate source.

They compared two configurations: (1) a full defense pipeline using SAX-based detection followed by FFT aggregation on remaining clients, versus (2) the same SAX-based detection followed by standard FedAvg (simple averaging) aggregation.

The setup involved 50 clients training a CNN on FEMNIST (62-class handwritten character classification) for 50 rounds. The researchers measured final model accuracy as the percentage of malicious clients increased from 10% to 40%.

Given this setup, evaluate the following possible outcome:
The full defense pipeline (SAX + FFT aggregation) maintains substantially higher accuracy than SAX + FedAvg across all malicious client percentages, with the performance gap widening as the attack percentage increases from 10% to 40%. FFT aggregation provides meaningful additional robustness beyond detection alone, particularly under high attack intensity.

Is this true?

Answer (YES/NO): YES